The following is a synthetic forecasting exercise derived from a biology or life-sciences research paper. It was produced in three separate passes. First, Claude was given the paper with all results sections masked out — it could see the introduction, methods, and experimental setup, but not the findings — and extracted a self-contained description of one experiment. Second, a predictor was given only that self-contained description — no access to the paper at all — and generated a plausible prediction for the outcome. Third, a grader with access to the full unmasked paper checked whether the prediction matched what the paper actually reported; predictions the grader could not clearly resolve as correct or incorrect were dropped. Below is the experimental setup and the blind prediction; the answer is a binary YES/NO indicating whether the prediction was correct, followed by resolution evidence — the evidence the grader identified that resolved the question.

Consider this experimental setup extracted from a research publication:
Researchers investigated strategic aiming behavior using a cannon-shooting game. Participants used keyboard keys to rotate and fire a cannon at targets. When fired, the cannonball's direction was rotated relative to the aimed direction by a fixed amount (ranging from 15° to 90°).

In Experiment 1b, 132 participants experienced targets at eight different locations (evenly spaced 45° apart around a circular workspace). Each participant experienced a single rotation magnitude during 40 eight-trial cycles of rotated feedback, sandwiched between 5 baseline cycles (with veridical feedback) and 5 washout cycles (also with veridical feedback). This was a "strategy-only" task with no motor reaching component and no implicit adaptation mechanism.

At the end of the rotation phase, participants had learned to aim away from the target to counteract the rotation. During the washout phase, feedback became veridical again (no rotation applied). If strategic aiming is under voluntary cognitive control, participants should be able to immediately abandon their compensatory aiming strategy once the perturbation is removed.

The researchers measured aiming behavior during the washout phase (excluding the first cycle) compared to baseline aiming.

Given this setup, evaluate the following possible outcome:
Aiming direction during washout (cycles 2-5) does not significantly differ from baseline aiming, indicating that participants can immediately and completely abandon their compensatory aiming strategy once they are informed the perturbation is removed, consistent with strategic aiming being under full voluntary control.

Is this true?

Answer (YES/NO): NO